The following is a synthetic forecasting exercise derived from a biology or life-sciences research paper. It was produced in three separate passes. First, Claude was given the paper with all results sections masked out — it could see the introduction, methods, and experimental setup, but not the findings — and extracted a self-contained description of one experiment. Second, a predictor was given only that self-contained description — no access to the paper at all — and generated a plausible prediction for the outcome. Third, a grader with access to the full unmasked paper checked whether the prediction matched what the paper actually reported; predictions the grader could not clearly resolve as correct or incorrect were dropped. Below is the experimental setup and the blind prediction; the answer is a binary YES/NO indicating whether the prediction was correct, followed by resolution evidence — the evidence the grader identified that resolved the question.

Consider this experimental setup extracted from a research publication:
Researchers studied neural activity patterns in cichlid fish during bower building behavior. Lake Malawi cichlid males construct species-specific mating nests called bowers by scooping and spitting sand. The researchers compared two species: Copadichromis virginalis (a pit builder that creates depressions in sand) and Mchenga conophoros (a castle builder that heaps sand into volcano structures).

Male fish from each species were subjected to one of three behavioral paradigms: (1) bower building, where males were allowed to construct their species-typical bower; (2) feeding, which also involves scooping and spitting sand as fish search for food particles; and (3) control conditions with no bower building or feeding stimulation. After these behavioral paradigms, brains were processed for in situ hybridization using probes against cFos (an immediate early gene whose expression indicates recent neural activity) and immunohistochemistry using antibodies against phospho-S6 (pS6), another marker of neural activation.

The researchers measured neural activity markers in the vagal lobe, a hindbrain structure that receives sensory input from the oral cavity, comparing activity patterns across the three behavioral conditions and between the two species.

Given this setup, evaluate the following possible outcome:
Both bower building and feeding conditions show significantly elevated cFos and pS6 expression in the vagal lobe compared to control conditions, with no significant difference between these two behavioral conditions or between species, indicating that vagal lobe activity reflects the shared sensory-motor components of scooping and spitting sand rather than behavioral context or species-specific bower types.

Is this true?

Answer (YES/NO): NO